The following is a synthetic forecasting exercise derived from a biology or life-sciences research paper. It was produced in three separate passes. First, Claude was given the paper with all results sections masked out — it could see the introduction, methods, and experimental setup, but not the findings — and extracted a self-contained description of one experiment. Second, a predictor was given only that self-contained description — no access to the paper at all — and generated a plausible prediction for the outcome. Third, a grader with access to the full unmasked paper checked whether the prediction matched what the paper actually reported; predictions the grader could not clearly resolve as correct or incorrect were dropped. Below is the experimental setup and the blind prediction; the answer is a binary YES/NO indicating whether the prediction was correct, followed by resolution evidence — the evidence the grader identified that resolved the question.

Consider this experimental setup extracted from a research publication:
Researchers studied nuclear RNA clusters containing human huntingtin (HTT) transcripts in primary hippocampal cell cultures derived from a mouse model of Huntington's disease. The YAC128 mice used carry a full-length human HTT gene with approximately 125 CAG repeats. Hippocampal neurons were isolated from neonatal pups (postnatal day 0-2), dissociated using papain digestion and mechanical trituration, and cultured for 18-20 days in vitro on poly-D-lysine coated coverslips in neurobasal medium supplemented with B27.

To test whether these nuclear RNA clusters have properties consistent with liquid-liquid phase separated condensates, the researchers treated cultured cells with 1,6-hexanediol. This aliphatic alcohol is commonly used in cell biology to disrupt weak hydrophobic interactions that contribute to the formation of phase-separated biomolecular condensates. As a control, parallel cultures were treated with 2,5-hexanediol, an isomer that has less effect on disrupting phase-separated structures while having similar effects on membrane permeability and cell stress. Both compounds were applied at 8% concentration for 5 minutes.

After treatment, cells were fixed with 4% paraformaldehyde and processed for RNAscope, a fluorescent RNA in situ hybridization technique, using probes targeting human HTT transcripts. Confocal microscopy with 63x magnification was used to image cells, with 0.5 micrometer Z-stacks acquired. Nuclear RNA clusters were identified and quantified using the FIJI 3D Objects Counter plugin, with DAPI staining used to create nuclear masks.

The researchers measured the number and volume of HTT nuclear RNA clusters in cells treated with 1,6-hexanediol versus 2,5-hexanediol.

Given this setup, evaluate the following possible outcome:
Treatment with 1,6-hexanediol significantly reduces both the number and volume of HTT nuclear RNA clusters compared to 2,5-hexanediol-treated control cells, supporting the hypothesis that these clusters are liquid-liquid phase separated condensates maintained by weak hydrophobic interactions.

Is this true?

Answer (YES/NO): NO